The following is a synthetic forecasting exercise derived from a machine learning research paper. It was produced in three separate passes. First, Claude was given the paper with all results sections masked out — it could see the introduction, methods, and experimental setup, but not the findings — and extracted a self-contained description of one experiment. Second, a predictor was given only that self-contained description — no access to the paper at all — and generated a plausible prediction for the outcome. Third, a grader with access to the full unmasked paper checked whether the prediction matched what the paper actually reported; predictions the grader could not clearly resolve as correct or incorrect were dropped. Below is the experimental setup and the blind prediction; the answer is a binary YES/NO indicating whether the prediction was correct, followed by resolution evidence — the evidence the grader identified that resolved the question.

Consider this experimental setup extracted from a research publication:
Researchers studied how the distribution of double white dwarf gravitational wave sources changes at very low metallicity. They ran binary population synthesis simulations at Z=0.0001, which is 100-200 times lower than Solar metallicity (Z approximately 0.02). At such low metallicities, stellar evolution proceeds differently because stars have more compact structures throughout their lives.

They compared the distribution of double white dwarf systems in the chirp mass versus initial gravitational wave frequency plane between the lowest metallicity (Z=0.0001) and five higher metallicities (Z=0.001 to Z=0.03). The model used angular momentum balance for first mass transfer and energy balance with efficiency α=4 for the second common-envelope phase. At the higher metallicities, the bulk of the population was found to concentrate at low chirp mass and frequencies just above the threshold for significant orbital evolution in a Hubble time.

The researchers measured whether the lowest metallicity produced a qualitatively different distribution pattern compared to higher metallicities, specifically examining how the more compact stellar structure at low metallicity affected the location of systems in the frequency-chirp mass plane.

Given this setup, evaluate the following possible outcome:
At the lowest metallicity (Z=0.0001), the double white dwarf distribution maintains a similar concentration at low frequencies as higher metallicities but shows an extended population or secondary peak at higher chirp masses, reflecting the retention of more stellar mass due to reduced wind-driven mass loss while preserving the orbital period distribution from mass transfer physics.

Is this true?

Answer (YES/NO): NO